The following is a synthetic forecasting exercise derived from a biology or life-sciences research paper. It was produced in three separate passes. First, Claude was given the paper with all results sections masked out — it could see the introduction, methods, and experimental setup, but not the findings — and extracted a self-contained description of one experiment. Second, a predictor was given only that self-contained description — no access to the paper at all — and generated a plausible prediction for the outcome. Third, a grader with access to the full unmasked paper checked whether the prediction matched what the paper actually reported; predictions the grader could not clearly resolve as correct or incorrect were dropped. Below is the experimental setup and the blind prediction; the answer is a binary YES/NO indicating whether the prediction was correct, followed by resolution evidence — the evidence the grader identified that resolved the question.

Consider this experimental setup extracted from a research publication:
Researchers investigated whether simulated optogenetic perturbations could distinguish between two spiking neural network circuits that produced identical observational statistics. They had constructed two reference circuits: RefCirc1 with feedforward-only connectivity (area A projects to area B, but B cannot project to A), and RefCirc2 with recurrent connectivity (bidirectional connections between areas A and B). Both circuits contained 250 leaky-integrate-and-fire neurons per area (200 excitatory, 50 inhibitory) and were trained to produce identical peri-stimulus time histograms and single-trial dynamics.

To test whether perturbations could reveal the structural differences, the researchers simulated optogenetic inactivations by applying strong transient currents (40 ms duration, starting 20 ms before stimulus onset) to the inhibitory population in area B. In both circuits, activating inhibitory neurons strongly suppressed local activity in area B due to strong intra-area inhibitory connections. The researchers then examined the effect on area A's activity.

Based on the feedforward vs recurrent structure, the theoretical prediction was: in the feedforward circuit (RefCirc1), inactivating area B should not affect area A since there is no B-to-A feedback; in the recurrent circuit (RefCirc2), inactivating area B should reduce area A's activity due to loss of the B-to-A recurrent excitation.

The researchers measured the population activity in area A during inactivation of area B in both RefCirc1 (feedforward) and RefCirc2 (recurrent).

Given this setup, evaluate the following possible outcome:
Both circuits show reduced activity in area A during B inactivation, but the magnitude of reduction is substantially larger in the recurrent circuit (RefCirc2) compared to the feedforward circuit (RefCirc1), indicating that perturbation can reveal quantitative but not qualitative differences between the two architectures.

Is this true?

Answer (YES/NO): NO